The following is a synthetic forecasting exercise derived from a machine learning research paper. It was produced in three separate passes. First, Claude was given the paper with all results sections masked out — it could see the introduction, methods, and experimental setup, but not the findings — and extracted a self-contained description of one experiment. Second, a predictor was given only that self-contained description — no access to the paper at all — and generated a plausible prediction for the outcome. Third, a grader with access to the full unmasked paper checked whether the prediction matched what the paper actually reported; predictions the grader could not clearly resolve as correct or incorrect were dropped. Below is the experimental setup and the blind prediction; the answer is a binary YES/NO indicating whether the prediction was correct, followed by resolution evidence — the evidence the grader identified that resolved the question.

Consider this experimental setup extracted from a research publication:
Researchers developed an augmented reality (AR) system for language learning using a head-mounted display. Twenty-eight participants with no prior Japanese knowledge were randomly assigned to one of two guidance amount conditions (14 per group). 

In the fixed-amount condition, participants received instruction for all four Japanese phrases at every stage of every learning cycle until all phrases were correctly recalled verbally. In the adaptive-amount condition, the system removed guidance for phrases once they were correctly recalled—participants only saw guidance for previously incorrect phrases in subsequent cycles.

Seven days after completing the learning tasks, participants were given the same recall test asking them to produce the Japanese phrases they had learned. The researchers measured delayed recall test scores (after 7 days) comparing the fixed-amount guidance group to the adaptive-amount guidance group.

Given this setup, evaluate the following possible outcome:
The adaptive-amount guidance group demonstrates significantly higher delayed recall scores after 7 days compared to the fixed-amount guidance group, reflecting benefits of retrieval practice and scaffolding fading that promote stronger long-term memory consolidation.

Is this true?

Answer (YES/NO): NO